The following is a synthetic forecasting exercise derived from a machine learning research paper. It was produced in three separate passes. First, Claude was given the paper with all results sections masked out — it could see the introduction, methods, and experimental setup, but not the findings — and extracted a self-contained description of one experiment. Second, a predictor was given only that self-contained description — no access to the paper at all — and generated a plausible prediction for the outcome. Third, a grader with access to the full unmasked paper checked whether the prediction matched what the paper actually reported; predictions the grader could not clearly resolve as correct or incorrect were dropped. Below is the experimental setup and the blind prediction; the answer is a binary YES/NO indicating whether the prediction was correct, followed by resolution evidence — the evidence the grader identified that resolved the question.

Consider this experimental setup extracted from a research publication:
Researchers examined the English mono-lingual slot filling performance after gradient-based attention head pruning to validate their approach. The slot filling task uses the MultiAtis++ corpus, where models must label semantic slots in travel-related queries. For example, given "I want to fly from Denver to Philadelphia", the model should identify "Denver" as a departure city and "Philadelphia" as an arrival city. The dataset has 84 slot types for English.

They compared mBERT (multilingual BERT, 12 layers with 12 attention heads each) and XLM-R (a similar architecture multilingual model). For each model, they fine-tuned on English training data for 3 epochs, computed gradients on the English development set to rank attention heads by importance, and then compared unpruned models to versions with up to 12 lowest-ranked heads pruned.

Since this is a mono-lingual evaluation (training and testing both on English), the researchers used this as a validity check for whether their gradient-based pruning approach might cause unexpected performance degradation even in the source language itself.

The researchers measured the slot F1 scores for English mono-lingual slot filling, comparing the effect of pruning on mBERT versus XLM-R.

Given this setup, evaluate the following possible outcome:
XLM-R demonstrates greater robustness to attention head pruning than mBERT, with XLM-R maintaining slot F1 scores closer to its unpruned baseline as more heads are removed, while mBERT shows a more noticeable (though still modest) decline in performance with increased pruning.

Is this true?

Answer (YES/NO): NO